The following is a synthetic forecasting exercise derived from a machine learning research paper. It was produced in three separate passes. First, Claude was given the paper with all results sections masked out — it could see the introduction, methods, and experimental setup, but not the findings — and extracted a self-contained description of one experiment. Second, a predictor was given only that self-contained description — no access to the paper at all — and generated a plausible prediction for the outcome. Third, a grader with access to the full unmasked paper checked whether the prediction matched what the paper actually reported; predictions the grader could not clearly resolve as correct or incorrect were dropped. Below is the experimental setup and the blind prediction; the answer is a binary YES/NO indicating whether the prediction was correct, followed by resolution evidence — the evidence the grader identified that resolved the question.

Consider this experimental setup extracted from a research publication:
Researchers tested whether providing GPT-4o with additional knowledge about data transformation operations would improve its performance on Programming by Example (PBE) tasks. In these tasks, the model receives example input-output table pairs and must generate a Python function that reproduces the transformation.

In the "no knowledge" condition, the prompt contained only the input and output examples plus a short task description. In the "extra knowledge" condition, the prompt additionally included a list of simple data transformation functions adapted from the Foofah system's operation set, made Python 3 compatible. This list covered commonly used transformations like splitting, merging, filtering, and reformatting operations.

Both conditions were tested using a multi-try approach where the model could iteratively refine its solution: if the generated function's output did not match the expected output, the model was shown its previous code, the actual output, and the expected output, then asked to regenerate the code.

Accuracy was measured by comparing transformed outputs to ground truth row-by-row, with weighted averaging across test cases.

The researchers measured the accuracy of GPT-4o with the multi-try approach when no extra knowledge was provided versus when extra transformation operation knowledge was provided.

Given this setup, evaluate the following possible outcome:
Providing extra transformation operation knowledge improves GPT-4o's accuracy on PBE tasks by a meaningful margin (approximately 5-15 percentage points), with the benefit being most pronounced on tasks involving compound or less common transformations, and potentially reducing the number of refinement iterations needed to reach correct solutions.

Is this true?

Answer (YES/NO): NO